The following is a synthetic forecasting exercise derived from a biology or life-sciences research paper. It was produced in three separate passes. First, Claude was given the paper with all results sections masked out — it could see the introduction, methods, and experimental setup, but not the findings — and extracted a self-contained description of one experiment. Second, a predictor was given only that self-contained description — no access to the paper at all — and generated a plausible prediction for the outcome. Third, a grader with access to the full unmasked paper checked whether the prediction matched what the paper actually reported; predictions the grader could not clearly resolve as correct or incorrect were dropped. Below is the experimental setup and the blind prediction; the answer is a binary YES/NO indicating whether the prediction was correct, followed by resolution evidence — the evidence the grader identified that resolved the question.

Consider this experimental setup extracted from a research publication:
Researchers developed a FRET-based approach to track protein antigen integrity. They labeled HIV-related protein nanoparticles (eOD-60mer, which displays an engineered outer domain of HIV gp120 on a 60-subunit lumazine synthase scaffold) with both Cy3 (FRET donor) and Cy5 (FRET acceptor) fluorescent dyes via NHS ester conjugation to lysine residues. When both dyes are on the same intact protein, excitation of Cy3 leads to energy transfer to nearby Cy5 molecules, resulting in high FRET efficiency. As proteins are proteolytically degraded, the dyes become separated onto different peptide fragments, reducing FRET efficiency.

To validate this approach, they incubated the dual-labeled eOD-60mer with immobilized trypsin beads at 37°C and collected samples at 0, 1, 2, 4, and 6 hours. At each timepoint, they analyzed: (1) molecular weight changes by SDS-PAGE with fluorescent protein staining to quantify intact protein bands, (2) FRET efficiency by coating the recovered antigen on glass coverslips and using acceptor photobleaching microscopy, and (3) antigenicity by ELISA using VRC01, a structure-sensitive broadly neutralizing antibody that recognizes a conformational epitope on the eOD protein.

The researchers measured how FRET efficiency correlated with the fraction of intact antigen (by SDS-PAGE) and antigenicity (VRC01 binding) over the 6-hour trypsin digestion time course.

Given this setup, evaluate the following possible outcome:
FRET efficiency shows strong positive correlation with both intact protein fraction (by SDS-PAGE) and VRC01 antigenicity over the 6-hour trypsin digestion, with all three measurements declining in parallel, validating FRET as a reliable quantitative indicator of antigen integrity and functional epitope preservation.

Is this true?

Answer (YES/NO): YES